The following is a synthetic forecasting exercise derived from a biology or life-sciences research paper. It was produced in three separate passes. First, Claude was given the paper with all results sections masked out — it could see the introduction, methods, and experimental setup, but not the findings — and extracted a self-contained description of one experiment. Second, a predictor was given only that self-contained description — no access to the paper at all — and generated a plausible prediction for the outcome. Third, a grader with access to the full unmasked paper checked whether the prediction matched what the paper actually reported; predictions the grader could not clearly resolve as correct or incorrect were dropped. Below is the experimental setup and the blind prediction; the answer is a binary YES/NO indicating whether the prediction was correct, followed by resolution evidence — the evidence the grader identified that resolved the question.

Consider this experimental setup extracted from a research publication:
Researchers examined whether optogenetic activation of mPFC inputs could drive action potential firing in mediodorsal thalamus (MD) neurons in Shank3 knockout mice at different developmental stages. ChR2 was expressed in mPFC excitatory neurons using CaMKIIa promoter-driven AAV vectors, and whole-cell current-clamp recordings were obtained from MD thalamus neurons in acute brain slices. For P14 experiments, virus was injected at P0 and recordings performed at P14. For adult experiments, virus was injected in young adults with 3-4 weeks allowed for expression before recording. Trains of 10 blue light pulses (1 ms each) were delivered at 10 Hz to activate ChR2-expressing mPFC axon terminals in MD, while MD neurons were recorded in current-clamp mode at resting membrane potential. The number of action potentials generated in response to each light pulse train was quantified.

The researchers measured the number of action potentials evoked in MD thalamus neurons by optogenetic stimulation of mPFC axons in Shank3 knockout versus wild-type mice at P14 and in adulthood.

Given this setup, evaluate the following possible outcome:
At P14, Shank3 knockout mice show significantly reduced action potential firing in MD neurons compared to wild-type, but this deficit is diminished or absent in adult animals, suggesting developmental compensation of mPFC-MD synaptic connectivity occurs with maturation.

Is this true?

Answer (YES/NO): NO